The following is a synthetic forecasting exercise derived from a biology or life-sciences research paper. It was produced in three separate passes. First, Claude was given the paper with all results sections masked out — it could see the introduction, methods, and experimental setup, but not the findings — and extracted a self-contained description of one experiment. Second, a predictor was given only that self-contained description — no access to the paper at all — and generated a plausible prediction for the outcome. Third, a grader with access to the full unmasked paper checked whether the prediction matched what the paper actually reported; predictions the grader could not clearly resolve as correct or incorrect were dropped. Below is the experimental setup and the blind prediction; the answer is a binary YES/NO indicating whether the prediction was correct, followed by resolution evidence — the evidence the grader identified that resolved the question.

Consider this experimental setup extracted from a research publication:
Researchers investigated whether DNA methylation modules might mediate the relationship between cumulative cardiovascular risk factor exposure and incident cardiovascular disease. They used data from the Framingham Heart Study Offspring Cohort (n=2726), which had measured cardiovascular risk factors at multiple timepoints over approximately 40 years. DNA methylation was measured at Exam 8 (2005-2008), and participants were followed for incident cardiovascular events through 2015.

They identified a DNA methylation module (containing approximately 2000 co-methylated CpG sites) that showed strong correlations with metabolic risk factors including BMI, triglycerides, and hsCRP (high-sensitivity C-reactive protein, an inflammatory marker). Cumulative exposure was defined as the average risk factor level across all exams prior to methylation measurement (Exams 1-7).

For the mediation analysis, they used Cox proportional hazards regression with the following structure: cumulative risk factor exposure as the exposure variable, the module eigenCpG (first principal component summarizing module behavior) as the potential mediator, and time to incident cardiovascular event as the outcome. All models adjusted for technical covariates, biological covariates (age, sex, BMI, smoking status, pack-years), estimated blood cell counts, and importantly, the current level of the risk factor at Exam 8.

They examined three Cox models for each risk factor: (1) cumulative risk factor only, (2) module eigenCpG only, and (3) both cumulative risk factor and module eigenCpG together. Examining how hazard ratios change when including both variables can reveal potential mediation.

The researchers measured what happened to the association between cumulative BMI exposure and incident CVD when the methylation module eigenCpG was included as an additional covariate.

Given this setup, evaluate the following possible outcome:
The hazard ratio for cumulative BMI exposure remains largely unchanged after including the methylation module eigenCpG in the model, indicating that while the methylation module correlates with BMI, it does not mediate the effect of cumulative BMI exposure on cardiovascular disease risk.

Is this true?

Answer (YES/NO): YES